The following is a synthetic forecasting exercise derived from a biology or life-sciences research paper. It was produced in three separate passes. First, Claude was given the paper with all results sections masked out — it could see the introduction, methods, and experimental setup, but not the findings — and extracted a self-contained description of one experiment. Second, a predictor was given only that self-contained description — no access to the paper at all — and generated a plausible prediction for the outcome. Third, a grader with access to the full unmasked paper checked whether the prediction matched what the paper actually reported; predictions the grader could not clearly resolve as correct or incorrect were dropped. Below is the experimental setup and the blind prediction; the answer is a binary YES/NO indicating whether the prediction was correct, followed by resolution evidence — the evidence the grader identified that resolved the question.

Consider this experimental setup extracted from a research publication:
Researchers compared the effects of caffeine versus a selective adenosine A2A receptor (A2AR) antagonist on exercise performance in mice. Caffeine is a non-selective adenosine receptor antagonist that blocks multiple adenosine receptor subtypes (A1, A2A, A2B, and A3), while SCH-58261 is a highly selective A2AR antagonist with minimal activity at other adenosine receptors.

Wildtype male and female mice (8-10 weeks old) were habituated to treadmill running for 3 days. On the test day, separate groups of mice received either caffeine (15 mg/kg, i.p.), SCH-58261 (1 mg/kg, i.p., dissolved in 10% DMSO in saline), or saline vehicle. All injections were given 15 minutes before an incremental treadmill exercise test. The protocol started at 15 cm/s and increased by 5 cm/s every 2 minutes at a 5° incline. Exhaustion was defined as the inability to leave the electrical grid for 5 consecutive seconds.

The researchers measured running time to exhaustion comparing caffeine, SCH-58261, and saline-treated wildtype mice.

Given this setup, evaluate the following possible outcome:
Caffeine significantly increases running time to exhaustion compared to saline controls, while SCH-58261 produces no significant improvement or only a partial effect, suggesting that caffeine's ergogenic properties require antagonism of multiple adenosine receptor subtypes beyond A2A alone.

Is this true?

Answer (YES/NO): NO